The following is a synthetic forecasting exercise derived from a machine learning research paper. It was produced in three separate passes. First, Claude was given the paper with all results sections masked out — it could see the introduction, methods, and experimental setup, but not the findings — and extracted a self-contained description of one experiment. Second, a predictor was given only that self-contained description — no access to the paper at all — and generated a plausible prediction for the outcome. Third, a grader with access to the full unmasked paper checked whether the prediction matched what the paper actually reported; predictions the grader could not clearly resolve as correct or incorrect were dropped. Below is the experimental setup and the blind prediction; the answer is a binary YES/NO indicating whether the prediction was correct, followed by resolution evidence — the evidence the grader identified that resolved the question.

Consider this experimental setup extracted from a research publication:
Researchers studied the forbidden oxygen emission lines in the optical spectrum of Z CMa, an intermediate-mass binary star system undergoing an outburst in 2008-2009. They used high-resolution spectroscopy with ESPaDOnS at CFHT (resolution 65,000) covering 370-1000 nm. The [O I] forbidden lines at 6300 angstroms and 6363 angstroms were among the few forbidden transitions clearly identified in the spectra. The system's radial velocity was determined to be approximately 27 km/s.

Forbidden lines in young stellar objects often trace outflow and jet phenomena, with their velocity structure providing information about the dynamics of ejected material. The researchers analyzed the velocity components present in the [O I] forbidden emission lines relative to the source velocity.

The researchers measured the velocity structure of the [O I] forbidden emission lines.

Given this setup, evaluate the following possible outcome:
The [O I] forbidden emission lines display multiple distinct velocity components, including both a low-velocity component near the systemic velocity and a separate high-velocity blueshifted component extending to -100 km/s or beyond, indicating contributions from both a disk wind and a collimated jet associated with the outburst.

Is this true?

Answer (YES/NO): NO